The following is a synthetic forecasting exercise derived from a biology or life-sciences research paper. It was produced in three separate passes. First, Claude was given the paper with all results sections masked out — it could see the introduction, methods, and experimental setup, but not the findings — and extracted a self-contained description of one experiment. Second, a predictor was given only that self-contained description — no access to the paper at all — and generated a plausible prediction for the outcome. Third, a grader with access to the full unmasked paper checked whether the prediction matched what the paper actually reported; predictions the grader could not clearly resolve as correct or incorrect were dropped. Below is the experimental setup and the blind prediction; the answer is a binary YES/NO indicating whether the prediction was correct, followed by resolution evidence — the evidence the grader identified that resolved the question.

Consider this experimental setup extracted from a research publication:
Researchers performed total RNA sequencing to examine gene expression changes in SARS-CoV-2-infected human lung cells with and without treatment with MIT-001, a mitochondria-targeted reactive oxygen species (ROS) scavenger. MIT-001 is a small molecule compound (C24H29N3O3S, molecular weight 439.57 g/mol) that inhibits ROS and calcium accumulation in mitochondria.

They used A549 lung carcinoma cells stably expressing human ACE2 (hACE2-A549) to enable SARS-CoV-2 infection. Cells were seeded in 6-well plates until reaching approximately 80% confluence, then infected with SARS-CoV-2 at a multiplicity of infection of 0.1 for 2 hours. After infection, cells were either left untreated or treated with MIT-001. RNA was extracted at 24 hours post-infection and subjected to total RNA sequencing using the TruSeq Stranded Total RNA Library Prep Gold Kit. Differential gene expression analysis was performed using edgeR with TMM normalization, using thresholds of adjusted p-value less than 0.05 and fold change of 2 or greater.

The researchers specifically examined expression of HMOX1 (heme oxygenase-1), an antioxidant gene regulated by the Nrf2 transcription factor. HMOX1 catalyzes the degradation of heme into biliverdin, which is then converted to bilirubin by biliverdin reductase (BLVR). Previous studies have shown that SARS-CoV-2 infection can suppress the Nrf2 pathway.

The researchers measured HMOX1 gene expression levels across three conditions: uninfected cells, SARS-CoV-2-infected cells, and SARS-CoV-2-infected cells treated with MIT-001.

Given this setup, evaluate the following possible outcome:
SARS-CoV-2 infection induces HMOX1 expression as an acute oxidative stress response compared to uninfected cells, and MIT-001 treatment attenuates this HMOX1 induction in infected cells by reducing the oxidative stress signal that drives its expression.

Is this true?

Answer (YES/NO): NO